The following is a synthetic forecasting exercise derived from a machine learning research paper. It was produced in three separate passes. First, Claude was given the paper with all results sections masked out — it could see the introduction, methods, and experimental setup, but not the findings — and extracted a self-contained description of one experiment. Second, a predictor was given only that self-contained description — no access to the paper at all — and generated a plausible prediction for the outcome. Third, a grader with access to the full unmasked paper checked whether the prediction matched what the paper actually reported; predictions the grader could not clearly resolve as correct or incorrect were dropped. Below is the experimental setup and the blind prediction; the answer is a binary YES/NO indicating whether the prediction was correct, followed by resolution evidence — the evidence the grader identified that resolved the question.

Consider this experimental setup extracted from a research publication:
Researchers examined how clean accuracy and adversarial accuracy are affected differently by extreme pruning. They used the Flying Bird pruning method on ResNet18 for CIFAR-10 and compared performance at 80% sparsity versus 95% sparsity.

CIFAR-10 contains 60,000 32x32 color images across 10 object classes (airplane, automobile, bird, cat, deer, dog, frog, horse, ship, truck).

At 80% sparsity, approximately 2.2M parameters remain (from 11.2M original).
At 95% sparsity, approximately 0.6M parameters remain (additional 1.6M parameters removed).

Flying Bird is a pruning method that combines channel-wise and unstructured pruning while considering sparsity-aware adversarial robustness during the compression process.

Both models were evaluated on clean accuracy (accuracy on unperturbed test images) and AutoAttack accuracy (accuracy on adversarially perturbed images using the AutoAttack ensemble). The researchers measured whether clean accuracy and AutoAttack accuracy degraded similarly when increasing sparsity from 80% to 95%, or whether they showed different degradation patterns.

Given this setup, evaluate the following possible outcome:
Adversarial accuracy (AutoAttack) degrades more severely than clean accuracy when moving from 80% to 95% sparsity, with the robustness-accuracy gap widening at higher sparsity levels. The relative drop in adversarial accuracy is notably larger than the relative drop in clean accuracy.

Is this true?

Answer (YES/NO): NO